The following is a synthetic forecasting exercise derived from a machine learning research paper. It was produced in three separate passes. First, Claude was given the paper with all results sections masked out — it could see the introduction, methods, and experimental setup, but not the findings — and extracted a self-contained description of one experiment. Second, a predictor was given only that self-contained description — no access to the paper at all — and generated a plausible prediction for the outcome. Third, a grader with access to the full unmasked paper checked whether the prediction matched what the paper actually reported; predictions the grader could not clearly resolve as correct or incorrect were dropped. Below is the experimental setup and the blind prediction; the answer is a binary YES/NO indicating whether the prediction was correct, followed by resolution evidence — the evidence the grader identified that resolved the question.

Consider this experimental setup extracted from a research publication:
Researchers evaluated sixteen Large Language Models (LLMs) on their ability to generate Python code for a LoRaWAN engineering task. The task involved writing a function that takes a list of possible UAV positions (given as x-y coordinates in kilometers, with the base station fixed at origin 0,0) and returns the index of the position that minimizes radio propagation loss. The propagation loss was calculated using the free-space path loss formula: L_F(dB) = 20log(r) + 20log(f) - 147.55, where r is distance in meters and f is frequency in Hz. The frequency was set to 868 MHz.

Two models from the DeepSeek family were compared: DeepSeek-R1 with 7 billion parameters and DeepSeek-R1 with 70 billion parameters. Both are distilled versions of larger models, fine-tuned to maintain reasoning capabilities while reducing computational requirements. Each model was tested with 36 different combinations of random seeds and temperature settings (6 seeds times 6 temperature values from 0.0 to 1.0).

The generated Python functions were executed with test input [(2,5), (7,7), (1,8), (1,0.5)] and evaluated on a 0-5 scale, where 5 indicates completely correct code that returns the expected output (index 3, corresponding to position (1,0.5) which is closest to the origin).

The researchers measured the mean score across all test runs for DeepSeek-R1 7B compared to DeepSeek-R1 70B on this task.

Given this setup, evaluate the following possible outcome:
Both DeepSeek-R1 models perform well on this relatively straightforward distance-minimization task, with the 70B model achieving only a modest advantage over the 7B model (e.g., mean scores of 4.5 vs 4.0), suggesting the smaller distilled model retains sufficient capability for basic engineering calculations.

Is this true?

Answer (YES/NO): NO